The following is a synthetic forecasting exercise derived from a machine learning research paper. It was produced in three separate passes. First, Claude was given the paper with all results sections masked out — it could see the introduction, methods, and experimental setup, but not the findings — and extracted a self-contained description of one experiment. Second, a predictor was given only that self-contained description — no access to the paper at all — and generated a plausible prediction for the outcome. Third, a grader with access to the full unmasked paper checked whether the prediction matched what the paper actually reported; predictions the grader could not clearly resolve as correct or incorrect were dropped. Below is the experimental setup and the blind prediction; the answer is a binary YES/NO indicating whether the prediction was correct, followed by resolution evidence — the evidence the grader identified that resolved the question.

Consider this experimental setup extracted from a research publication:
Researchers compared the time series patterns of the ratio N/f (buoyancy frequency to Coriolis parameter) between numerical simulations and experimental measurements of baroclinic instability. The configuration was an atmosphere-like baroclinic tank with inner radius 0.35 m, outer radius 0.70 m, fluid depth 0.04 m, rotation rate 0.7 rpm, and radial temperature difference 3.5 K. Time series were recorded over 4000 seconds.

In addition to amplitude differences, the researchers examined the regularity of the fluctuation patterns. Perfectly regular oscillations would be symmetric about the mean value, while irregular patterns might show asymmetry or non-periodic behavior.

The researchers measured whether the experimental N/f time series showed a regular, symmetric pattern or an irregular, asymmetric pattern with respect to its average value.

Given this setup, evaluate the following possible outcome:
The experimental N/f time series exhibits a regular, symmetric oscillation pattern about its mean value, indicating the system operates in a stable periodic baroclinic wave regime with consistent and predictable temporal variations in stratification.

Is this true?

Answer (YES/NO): NO